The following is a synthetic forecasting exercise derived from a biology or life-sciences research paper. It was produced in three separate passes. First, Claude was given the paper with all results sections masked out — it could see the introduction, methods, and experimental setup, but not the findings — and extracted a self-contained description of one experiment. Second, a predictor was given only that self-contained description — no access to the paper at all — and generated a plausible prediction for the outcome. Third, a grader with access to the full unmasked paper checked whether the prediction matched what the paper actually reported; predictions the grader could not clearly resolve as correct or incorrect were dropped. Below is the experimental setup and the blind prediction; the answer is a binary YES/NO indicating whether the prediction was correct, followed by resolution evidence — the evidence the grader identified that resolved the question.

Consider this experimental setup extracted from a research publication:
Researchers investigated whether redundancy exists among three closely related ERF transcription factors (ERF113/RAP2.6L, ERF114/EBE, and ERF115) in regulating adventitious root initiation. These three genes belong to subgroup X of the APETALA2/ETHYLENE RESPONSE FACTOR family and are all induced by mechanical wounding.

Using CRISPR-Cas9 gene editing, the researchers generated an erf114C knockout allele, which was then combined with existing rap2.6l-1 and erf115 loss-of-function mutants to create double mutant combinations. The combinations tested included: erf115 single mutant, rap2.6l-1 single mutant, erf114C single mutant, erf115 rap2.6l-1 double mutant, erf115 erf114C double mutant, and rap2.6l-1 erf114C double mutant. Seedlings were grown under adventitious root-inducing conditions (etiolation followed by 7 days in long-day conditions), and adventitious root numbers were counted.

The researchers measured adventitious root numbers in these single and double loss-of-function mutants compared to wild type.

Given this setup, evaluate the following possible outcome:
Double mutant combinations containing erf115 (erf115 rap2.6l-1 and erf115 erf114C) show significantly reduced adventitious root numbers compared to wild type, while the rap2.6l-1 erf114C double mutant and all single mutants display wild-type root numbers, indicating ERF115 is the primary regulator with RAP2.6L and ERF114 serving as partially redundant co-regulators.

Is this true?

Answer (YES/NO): NO